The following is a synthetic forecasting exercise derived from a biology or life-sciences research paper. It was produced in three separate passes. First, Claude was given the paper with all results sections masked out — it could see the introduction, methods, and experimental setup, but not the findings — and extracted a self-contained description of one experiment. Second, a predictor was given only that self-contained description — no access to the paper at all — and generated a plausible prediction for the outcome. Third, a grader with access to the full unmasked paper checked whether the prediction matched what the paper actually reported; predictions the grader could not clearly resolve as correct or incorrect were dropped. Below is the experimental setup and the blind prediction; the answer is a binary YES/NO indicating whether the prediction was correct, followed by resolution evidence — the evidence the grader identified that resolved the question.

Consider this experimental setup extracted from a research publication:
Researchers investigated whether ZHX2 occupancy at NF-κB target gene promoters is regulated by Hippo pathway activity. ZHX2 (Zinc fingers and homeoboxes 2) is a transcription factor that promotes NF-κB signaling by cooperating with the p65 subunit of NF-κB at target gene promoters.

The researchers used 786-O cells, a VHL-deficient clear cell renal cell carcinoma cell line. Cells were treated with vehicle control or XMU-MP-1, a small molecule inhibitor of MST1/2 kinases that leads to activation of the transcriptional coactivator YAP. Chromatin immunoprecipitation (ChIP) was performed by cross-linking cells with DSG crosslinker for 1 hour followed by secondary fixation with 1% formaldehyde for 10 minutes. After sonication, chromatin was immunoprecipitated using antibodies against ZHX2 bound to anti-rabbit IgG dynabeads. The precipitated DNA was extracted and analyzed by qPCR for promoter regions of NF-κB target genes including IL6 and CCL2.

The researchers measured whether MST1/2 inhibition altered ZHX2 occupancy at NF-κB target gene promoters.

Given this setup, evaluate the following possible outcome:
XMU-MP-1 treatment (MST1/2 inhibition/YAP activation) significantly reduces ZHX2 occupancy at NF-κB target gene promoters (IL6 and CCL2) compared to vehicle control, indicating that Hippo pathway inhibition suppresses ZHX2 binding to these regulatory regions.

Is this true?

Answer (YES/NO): YES